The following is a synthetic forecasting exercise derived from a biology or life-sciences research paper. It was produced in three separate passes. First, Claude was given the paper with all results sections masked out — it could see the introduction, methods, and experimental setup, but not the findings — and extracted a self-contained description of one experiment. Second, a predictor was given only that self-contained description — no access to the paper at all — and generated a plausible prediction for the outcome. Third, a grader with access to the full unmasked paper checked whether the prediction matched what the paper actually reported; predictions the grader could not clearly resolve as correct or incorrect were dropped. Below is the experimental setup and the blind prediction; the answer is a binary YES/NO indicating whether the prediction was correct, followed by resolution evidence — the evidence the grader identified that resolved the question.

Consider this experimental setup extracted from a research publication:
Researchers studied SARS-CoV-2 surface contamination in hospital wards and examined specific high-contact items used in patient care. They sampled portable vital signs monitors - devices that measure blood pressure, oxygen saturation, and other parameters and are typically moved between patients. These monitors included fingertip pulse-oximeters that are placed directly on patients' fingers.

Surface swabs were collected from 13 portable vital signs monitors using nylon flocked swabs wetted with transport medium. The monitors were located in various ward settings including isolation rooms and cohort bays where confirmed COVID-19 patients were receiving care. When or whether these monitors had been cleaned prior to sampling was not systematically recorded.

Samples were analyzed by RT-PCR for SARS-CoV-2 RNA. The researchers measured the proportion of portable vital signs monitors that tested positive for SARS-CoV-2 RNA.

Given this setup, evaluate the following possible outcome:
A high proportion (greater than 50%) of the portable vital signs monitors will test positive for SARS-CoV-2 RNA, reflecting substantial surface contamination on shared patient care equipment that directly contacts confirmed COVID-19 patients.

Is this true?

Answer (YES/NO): NO